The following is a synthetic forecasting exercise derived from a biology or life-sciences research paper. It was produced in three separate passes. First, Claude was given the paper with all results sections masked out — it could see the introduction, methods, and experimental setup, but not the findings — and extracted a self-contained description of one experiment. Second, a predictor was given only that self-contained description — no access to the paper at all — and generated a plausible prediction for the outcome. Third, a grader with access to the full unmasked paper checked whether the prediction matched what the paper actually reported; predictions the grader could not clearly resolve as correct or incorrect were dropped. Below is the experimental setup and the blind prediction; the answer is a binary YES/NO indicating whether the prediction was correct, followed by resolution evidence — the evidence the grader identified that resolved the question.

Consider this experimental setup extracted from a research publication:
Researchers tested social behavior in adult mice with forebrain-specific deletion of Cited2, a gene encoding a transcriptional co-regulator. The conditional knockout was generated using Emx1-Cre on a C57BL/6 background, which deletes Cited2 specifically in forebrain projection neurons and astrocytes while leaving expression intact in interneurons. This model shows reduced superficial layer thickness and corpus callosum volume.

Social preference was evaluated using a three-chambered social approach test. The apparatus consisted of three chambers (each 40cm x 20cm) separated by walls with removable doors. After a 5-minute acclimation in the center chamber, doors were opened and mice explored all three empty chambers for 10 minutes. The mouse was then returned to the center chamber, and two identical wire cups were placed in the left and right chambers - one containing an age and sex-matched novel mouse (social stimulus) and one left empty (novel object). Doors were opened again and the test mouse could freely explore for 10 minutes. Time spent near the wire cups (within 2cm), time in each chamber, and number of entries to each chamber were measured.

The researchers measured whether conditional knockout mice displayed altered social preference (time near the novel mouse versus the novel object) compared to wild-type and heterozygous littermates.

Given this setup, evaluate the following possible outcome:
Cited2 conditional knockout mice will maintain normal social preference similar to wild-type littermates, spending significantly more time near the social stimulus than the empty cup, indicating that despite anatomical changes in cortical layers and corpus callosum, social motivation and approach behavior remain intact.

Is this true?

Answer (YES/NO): YES